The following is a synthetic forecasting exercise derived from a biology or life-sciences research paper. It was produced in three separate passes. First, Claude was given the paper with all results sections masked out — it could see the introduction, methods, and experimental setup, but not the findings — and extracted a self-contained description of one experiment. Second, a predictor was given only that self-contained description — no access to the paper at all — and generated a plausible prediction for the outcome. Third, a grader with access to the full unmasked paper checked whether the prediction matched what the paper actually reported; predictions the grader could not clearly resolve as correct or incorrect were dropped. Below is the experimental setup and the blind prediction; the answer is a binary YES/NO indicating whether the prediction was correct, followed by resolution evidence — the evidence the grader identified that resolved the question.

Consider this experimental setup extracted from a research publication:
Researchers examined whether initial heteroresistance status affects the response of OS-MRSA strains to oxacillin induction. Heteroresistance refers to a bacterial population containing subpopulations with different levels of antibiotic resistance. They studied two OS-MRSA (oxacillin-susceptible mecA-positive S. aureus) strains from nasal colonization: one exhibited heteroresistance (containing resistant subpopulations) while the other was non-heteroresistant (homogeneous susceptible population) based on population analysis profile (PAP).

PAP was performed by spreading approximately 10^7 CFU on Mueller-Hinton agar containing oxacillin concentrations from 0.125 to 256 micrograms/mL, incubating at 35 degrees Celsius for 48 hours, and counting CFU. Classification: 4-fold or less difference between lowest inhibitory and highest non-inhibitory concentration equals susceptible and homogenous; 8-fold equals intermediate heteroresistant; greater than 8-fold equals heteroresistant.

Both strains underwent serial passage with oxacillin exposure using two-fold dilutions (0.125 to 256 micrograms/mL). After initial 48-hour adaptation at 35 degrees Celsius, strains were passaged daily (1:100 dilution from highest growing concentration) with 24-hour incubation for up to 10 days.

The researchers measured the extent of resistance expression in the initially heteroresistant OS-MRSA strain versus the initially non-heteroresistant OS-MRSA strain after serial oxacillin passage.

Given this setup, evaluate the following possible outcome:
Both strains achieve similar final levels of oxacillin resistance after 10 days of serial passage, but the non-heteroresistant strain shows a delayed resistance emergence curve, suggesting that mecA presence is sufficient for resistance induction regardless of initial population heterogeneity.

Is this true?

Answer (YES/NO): YES